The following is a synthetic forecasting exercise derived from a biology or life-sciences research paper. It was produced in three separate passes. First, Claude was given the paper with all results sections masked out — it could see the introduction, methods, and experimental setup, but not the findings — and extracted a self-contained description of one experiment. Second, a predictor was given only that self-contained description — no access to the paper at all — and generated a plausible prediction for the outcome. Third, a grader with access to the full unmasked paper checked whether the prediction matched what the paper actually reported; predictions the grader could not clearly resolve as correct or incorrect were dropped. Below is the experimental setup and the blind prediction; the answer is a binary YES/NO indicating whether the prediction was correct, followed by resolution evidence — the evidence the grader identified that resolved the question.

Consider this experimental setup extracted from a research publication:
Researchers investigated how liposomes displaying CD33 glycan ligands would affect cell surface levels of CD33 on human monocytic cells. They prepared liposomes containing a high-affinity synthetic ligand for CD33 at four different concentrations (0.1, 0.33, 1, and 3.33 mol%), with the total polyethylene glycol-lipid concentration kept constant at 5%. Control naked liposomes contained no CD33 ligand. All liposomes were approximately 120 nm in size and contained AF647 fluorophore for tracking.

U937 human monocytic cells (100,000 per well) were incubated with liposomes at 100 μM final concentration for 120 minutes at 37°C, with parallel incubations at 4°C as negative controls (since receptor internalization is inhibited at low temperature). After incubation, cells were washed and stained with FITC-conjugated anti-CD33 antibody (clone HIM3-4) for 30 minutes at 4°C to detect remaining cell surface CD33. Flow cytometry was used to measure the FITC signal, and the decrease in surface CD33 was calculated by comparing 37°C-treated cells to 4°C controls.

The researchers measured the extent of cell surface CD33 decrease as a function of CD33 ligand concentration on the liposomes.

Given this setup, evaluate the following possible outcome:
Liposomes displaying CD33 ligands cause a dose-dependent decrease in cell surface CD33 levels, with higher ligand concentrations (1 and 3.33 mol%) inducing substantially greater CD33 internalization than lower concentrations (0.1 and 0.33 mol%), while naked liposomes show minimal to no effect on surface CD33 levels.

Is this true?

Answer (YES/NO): NO